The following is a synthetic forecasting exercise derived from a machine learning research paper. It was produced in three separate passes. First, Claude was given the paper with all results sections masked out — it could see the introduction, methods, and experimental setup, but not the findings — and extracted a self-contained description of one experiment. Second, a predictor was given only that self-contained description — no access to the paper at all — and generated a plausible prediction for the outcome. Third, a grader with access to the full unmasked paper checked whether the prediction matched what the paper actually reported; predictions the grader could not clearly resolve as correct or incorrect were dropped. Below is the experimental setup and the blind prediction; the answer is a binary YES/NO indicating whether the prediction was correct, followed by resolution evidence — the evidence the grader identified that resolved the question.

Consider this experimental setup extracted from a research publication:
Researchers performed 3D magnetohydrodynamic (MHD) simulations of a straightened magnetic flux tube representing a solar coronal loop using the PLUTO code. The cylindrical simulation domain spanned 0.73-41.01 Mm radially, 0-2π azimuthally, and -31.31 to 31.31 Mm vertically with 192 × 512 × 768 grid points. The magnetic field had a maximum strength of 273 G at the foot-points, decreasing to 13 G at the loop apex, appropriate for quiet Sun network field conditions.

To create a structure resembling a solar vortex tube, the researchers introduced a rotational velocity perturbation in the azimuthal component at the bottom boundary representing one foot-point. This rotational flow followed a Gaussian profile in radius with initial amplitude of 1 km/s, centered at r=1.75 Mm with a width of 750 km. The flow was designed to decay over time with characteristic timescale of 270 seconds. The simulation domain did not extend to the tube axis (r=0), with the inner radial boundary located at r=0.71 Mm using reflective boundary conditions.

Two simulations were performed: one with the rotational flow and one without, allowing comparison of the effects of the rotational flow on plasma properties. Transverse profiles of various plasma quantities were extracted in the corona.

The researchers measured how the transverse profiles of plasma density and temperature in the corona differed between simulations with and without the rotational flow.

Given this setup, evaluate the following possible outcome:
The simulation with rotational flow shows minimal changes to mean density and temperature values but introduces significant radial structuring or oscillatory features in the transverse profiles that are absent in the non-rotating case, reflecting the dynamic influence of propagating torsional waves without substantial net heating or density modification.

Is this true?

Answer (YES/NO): NO